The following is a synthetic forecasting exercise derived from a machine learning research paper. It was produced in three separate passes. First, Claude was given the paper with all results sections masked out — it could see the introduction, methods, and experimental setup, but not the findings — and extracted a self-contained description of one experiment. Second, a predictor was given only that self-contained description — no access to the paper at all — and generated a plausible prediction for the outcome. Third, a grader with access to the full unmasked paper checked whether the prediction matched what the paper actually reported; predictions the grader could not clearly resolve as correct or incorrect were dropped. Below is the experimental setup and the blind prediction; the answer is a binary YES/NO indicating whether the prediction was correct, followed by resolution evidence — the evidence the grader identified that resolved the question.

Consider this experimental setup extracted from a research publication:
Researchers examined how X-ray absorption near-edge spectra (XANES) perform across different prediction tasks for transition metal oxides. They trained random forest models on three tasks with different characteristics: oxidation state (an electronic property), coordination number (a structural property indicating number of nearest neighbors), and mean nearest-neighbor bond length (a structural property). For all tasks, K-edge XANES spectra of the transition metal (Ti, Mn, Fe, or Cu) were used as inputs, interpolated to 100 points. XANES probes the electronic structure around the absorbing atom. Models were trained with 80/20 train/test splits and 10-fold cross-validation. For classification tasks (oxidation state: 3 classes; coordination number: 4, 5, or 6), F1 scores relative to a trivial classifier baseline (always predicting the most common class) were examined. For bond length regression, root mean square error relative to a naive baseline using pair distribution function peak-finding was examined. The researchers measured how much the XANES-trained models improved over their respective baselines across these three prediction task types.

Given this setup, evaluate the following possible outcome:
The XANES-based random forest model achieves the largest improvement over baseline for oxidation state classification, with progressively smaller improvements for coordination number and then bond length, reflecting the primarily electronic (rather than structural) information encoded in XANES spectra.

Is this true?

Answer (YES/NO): NO